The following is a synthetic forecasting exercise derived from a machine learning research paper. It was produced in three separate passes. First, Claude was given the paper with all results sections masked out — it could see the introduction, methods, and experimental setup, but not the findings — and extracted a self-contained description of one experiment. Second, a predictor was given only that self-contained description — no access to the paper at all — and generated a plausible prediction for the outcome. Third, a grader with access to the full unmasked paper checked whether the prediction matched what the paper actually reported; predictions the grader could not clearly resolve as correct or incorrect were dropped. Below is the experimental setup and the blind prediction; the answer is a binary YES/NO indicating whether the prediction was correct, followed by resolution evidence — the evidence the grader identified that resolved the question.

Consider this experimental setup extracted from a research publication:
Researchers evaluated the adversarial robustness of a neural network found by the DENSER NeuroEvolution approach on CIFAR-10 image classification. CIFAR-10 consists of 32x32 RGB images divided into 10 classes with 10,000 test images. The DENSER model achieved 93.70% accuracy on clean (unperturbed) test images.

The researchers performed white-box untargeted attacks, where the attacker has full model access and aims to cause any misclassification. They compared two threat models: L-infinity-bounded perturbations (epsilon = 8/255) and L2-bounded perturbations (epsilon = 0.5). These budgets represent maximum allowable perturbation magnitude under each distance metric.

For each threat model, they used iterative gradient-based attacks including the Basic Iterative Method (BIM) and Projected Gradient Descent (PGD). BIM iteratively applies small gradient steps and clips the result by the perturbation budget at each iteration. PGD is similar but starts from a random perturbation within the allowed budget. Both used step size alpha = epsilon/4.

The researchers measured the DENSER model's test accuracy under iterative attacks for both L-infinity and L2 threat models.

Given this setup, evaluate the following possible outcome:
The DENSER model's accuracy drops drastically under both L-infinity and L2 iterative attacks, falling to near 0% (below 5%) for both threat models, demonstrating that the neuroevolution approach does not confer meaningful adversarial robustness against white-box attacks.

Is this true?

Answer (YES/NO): NO